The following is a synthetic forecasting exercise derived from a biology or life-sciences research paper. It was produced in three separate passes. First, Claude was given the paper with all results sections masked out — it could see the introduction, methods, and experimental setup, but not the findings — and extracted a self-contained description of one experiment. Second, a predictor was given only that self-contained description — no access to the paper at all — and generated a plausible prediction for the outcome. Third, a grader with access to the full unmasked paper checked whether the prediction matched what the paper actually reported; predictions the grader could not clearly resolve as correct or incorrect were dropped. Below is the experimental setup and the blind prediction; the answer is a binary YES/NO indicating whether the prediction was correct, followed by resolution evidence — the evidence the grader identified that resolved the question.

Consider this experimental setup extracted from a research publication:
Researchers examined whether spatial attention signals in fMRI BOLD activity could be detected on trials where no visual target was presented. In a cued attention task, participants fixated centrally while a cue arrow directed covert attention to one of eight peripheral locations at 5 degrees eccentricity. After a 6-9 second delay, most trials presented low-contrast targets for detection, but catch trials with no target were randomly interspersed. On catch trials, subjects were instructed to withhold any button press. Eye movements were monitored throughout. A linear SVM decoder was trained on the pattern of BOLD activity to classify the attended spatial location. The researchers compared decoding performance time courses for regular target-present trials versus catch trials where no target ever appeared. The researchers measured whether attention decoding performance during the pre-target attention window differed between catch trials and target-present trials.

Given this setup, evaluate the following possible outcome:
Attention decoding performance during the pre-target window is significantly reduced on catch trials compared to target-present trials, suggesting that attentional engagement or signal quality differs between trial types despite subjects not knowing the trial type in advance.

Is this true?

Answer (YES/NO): NO